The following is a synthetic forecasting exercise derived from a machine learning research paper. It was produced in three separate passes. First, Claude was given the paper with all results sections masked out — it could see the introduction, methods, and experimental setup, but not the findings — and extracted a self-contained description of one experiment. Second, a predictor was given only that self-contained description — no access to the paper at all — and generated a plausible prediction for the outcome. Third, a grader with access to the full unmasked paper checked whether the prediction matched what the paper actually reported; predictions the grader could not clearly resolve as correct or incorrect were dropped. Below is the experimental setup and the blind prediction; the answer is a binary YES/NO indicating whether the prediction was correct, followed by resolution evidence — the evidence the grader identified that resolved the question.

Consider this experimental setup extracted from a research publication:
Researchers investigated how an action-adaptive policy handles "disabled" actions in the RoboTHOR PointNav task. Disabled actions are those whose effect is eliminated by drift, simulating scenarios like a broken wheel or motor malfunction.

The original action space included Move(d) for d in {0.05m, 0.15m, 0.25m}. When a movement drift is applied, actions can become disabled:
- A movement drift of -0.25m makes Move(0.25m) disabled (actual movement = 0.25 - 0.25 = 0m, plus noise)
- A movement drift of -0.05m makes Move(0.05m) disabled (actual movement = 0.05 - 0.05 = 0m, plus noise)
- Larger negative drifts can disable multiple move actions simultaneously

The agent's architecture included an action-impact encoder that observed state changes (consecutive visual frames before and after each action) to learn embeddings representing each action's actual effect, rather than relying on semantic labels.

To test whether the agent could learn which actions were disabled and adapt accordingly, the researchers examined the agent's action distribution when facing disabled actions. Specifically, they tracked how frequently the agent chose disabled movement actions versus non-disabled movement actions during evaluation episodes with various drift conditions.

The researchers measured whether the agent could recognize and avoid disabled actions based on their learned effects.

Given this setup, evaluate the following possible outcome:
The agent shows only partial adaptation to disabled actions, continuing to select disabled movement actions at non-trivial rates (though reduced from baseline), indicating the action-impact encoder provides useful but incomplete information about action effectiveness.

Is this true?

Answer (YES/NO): YES